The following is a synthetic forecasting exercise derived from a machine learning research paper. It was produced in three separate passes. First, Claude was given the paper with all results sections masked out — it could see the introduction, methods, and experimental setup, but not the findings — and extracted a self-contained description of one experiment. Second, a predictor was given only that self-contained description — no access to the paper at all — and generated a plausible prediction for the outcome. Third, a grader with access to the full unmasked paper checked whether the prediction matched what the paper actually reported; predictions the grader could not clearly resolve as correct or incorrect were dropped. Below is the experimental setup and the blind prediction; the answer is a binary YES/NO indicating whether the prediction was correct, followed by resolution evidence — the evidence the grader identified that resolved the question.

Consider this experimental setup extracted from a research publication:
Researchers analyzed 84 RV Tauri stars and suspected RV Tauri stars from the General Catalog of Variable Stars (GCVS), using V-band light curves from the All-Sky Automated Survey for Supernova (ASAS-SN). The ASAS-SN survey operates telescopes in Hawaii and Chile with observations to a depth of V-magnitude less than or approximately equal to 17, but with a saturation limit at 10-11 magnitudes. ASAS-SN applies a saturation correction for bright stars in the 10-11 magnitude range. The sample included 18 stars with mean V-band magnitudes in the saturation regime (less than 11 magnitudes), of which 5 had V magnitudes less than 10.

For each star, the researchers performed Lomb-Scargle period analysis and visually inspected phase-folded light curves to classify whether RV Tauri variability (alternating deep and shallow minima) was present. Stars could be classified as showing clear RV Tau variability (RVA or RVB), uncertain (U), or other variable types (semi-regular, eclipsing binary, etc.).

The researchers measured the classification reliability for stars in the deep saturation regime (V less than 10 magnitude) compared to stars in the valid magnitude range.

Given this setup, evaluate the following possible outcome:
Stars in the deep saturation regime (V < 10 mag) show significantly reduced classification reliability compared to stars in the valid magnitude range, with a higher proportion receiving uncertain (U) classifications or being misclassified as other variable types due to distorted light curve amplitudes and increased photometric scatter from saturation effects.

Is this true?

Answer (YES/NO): YES